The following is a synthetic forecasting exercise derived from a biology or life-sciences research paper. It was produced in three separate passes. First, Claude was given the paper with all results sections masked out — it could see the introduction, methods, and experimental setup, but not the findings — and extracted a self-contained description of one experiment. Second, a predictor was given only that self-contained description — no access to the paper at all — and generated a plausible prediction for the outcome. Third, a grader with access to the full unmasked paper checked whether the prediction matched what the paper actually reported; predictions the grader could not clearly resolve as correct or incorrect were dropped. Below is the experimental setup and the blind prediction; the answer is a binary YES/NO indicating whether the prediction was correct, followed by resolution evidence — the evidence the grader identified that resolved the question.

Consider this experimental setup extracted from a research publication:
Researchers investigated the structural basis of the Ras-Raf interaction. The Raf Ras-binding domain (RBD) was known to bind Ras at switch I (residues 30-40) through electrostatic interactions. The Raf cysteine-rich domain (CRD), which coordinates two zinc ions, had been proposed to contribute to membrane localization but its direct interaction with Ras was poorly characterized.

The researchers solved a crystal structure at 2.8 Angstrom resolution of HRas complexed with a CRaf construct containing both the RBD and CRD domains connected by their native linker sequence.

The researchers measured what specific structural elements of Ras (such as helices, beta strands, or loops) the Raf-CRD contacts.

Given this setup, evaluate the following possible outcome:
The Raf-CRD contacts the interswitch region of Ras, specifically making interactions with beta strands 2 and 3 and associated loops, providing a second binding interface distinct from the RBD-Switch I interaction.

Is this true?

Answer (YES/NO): NO